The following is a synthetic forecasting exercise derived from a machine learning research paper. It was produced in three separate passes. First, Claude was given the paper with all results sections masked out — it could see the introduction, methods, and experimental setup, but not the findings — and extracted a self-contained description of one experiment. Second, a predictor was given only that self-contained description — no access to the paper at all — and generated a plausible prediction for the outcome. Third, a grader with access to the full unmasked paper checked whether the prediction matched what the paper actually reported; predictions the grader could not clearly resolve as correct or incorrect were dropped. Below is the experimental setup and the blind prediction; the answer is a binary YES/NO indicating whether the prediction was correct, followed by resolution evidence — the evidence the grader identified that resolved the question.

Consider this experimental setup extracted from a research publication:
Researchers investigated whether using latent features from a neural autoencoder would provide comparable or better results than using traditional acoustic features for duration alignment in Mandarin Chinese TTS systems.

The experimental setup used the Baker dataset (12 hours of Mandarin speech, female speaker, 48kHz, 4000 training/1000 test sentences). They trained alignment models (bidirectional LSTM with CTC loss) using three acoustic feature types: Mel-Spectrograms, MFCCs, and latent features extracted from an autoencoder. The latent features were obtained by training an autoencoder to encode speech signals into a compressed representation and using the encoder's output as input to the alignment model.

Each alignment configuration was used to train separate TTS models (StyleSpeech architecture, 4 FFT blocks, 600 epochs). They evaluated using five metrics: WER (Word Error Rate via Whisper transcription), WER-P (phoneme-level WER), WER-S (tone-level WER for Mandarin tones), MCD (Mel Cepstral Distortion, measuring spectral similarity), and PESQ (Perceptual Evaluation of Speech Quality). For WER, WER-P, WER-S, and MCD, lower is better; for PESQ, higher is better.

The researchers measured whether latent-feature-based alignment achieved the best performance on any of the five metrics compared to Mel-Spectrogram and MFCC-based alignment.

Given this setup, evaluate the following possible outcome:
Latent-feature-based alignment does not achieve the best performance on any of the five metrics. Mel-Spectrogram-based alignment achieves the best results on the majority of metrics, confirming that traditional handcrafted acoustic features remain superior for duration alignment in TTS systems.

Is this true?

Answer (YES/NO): YES